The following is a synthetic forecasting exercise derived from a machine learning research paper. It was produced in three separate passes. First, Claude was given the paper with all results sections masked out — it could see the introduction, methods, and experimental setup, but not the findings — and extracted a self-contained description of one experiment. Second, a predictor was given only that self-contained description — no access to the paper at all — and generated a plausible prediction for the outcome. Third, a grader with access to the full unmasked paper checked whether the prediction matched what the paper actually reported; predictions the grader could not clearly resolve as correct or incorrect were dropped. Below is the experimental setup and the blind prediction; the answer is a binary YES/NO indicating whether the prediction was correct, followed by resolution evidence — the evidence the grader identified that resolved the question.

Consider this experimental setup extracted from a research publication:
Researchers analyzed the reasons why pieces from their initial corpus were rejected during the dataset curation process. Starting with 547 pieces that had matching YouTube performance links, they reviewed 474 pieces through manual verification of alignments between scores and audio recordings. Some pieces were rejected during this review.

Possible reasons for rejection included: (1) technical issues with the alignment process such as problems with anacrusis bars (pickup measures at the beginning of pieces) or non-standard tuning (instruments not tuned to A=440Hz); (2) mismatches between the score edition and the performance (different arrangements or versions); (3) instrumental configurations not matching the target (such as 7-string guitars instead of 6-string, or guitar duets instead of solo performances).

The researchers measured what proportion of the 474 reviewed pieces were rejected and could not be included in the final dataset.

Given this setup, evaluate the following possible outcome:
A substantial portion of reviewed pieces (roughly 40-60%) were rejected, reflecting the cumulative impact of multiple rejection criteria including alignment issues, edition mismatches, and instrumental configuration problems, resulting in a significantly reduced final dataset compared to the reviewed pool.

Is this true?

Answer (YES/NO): NO